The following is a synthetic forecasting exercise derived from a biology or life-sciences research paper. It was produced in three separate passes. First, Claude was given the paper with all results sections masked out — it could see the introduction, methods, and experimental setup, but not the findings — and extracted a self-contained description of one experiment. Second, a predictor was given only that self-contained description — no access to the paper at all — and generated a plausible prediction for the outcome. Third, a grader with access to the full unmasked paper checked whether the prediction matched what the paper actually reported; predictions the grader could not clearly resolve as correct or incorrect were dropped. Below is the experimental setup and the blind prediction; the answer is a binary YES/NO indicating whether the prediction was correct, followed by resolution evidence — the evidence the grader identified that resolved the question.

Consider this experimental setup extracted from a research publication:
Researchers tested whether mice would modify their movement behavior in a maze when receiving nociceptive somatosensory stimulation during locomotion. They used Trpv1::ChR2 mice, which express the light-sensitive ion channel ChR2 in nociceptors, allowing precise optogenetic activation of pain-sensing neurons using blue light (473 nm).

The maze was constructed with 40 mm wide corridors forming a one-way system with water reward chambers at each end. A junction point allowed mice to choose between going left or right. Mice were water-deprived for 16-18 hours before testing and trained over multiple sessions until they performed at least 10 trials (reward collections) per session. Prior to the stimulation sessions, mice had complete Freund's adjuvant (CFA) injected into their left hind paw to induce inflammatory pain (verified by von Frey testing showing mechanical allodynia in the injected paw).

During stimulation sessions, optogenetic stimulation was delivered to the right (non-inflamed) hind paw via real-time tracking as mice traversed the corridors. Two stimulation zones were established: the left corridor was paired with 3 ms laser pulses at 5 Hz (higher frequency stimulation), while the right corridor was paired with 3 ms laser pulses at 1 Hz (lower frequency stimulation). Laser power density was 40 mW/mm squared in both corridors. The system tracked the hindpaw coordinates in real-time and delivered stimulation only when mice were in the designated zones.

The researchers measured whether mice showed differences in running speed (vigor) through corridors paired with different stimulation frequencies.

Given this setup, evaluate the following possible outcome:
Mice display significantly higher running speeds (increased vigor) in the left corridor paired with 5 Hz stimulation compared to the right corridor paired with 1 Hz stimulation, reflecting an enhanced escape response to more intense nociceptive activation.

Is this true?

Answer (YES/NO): NO